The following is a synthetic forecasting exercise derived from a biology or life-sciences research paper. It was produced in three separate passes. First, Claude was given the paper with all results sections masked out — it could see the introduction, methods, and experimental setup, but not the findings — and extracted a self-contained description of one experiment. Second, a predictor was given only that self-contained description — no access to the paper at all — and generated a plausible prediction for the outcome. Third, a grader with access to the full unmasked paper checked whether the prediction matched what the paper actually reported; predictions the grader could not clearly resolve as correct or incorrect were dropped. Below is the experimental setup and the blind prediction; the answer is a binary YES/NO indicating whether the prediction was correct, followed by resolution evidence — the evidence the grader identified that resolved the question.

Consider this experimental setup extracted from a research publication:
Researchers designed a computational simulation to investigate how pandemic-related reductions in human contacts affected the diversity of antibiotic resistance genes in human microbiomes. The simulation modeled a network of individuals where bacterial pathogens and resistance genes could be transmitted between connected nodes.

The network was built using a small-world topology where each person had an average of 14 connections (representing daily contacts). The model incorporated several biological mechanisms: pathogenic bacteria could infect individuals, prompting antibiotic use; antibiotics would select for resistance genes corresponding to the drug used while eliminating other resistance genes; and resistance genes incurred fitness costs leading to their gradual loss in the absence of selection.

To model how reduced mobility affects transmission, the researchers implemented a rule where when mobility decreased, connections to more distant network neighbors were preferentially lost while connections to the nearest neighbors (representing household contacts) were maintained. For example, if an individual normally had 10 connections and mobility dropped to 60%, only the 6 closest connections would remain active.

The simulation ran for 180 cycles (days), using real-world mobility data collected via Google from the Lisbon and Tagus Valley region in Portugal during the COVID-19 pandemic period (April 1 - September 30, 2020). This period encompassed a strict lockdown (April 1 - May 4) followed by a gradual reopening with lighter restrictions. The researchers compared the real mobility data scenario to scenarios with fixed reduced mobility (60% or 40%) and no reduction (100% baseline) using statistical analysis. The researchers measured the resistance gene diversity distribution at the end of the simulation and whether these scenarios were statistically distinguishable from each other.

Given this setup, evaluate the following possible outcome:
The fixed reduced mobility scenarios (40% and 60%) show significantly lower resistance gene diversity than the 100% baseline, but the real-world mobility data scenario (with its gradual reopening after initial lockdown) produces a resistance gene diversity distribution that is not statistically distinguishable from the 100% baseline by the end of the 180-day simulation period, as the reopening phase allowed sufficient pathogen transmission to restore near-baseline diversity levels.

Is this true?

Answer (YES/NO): NO